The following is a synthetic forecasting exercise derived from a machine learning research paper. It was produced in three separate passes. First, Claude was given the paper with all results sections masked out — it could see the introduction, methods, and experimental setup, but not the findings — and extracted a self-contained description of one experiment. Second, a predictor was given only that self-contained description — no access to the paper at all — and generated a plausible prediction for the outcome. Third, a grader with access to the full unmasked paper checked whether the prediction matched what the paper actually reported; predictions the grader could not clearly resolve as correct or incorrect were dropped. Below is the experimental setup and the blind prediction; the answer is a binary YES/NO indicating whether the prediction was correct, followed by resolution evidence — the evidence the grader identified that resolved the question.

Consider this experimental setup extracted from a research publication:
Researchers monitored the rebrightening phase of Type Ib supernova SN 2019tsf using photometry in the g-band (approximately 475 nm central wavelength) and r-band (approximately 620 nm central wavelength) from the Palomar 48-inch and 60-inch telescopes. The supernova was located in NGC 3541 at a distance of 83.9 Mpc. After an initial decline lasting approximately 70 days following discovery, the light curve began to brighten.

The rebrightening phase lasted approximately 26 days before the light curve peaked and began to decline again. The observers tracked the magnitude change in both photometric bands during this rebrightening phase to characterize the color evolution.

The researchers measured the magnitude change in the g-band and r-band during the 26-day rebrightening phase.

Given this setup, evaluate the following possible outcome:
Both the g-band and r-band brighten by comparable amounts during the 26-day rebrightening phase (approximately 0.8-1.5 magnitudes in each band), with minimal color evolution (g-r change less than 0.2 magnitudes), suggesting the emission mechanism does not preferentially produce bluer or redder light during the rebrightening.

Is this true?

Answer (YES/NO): NO